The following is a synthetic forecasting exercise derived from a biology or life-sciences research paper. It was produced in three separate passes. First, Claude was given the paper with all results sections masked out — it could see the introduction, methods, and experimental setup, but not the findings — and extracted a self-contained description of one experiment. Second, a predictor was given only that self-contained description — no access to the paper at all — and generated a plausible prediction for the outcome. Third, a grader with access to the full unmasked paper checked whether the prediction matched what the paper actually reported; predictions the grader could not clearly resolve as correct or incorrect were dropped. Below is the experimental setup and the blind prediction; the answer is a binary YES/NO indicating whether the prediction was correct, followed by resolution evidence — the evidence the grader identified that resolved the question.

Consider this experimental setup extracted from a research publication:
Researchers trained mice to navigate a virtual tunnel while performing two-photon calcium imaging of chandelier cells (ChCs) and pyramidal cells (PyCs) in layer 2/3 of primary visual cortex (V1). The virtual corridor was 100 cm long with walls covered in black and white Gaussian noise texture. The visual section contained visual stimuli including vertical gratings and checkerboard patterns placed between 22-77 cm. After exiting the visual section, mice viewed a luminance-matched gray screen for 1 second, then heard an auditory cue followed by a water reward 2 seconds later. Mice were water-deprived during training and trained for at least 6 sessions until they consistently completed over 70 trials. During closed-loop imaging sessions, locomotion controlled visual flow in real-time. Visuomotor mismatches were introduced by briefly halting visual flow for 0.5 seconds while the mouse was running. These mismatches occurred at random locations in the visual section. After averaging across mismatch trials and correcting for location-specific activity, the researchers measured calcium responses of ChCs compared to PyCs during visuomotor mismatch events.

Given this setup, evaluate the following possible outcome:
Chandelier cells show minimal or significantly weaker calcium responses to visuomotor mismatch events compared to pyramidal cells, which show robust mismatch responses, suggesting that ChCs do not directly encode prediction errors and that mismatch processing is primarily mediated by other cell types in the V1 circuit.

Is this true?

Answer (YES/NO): NO